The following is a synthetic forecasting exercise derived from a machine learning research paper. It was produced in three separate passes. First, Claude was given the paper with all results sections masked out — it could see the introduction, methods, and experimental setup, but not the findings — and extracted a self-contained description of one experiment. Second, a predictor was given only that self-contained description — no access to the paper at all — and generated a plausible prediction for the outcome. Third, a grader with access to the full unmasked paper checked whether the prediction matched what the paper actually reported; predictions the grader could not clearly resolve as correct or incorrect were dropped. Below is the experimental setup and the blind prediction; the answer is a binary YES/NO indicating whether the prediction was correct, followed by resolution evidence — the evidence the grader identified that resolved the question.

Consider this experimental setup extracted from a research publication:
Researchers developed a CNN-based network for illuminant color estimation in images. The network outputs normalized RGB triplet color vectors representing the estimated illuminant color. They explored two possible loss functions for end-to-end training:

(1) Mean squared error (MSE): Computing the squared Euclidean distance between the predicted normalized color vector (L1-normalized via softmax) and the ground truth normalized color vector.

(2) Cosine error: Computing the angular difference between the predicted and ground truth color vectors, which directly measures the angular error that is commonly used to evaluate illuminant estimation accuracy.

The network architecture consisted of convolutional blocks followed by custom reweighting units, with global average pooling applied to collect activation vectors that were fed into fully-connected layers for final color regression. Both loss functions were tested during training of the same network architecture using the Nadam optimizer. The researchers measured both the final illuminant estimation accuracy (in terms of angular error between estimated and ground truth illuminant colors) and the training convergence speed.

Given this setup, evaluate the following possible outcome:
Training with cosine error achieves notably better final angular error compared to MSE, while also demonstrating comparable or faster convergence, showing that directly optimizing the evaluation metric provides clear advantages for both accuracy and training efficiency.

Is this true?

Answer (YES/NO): NO